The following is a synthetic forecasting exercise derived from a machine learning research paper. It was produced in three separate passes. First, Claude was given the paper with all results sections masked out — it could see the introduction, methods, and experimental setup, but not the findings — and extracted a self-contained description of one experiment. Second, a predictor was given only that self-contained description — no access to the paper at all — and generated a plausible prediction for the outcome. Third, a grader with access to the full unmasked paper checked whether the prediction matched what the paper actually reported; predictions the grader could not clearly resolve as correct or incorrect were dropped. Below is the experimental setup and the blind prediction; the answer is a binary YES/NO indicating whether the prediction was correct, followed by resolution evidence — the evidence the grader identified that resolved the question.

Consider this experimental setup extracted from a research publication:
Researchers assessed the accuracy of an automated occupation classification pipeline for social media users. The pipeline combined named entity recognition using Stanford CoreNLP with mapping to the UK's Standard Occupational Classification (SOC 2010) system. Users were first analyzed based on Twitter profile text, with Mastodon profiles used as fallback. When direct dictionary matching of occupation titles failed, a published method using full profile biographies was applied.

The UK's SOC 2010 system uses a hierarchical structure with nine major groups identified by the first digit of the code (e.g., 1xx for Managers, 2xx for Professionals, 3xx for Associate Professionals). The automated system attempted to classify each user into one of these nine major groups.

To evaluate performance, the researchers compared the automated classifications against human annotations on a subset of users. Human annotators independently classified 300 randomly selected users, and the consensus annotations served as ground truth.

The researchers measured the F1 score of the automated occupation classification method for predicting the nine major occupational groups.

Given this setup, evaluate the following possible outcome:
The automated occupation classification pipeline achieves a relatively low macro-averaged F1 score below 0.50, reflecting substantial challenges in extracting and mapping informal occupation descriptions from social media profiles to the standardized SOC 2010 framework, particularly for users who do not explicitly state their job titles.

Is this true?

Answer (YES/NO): NO